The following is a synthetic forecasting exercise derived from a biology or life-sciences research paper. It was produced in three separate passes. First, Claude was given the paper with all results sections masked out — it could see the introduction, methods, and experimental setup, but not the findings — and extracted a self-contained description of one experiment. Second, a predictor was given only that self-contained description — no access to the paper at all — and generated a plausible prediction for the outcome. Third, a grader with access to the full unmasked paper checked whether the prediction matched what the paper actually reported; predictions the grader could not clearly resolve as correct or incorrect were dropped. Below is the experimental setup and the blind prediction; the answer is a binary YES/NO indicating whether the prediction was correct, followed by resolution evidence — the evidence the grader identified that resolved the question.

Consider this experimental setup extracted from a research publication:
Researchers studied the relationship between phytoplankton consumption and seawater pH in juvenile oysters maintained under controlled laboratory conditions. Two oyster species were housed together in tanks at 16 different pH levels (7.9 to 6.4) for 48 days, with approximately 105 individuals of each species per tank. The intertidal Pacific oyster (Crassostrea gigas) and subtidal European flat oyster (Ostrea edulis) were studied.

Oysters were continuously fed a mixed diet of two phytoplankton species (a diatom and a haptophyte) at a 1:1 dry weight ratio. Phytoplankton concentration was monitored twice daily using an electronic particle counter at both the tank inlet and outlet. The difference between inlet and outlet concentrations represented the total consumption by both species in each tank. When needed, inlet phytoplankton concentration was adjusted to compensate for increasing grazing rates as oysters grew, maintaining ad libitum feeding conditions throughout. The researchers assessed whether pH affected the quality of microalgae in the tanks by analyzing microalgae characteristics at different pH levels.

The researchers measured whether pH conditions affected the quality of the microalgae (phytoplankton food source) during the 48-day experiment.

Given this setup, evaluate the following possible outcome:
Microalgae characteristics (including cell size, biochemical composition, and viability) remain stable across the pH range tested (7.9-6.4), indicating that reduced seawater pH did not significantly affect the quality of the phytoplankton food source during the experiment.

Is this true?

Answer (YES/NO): YES